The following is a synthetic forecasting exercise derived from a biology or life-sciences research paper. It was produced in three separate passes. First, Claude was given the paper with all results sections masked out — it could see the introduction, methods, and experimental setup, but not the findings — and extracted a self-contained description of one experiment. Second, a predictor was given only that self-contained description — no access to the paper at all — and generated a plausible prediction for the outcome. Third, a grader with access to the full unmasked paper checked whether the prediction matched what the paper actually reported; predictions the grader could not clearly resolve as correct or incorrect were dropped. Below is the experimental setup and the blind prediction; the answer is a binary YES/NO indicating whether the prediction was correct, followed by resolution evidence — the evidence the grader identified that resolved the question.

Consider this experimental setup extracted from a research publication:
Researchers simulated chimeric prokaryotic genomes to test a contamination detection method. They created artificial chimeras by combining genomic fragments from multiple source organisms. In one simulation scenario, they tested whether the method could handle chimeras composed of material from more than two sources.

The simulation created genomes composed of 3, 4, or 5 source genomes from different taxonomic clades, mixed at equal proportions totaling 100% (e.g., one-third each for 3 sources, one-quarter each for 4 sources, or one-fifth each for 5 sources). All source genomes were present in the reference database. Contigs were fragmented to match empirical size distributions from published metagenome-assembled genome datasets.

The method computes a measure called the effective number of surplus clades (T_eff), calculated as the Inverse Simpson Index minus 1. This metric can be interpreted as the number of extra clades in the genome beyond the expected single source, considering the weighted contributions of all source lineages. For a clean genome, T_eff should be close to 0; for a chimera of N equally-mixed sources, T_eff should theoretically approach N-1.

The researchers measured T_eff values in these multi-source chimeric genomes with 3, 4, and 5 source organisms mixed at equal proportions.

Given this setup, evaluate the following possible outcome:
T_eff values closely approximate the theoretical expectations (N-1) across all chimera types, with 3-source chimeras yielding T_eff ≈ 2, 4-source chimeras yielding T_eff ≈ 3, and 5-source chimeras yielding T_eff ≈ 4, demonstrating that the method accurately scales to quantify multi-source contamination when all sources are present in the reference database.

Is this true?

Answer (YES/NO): YES